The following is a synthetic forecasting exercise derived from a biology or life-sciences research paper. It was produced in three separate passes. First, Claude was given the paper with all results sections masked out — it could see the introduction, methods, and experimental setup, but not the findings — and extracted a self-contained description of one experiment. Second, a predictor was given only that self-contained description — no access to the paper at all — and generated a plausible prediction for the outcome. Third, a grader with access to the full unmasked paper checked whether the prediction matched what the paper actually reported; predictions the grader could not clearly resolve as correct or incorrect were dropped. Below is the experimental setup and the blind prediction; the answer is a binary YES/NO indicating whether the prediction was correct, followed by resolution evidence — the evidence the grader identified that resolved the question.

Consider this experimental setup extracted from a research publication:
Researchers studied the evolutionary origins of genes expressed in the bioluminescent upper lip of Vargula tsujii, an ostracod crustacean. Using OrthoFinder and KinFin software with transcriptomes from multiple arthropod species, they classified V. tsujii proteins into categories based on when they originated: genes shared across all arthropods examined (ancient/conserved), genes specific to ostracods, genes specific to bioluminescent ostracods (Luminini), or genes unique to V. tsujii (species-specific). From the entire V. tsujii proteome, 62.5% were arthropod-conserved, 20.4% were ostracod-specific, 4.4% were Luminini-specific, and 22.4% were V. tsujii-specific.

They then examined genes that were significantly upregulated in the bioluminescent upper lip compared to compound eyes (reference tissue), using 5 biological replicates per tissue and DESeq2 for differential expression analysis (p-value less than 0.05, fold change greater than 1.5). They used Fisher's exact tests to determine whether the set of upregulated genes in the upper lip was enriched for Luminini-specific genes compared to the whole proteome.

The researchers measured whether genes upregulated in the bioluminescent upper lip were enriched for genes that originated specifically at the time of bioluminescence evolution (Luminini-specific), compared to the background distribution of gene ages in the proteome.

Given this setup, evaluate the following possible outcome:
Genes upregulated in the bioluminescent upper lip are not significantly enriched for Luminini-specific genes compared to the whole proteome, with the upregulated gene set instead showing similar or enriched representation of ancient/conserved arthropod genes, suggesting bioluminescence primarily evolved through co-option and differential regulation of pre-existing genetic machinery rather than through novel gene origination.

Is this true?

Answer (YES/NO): NO